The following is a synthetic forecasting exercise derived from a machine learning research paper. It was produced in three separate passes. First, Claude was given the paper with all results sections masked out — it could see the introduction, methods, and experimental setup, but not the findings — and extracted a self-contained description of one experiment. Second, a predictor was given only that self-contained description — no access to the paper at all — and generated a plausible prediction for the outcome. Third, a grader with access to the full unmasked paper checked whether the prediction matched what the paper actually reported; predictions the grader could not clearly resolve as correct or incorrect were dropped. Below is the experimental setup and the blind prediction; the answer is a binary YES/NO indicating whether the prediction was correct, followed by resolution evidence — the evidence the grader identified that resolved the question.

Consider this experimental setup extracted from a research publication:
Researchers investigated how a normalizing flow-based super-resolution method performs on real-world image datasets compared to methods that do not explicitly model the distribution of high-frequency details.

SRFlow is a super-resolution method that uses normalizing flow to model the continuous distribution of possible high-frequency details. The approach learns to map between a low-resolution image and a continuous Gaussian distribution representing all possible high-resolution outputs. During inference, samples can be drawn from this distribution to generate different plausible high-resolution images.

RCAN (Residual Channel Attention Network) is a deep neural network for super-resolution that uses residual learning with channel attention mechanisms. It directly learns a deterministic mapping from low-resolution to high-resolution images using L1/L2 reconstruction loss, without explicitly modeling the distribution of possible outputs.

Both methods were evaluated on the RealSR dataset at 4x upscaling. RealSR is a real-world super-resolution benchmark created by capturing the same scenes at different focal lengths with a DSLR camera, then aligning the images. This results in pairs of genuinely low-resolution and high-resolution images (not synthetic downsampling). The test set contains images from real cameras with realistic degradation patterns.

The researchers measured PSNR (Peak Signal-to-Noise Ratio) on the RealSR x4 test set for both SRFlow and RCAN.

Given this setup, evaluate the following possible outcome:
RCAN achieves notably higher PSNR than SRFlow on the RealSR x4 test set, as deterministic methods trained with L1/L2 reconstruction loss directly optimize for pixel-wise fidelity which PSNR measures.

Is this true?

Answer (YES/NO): YES